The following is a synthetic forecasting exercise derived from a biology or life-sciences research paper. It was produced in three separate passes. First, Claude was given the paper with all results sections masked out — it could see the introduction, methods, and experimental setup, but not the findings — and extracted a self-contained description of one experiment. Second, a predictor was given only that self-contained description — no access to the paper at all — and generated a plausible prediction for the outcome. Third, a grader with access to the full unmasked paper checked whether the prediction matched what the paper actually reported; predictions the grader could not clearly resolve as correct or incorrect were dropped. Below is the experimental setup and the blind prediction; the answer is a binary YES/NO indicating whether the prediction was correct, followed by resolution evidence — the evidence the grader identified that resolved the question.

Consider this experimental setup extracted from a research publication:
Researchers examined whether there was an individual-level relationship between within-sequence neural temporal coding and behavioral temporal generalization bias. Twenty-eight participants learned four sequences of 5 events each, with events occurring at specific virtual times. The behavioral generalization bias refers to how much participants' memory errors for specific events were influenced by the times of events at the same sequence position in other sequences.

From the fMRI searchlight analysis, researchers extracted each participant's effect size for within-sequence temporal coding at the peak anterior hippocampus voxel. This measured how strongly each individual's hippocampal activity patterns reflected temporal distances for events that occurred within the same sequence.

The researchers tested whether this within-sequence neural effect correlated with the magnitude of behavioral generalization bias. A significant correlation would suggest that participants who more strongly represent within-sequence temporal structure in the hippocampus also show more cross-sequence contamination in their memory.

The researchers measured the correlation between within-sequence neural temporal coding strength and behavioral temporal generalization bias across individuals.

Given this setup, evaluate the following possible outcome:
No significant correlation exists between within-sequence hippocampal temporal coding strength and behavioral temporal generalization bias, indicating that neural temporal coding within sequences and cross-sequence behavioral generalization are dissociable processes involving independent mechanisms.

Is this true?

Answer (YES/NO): NO